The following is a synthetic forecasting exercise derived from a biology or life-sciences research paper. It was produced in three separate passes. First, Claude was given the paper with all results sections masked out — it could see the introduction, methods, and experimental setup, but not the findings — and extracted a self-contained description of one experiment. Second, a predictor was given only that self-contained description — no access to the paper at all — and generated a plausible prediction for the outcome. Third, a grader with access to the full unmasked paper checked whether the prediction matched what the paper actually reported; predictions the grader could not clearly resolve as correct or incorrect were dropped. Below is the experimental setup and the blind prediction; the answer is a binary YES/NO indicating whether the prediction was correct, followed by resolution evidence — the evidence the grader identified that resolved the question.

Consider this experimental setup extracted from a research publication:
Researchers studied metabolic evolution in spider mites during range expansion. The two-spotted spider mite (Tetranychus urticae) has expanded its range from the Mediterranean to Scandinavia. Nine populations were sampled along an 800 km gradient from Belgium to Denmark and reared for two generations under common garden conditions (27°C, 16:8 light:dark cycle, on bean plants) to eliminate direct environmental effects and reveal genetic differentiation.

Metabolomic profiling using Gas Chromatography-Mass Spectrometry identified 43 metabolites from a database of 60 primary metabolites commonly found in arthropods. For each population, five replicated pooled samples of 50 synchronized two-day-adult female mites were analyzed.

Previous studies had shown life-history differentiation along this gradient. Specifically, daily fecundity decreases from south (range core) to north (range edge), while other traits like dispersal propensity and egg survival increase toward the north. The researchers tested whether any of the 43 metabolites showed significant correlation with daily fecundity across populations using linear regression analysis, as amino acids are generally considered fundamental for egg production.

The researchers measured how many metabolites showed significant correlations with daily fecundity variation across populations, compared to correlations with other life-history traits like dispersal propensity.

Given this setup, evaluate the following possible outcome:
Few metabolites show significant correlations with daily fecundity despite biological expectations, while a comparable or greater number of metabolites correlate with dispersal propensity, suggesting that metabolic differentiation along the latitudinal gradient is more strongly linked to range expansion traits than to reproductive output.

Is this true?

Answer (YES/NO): YES